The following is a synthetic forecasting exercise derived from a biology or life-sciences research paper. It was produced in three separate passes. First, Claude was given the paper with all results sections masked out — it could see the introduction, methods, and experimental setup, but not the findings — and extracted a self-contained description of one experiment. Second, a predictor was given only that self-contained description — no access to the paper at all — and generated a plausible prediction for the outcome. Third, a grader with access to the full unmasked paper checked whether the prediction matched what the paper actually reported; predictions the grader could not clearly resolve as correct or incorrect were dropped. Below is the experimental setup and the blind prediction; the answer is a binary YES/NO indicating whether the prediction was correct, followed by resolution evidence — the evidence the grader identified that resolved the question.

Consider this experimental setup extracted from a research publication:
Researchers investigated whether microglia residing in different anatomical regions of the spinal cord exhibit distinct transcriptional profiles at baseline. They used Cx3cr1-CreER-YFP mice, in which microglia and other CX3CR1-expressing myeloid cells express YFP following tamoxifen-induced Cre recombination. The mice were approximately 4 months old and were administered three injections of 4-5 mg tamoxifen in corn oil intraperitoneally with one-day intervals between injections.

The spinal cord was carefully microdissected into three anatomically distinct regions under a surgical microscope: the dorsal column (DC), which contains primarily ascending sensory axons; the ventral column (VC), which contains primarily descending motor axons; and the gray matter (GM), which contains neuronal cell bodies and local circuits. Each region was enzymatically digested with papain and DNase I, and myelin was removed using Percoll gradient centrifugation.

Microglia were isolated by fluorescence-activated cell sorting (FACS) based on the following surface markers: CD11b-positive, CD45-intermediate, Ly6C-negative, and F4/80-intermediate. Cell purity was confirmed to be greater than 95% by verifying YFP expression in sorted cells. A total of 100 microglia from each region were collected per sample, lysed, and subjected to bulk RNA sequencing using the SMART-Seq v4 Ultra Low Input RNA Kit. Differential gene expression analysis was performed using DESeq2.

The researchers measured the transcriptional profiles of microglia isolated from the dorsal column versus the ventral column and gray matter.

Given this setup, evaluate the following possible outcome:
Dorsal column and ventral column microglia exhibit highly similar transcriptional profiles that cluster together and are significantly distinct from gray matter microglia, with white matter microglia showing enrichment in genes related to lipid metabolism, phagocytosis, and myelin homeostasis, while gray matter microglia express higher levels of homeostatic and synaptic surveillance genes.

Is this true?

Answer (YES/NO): NO